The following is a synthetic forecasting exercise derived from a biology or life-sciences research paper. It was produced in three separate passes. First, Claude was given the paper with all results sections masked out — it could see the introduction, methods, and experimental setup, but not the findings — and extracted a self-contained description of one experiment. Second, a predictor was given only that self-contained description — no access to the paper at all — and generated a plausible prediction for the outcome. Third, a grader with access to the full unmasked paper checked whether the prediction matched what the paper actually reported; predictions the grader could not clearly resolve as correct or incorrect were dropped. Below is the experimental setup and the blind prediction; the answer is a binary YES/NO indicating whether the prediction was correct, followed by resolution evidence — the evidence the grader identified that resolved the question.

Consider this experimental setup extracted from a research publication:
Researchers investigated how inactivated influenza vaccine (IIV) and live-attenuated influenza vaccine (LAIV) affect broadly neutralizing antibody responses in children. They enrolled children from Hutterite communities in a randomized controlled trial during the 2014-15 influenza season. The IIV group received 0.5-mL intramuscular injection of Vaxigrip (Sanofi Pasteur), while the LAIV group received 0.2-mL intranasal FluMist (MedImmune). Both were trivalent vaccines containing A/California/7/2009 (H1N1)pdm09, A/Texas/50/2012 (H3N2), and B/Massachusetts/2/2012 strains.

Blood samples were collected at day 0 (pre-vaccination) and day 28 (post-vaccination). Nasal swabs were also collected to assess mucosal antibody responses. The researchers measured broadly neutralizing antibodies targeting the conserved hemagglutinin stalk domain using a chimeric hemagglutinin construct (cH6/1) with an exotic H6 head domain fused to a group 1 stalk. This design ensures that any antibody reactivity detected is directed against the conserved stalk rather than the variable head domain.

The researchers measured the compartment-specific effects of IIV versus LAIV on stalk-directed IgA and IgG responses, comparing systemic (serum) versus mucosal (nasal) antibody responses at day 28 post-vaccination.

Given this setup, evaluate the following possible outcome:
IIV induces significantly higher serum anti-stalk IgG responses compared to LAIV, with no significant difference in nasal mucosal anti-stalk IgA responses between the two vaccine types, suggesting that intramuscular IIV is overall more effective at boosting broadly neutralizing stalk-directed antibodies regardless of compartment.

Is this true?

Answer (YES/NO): NO